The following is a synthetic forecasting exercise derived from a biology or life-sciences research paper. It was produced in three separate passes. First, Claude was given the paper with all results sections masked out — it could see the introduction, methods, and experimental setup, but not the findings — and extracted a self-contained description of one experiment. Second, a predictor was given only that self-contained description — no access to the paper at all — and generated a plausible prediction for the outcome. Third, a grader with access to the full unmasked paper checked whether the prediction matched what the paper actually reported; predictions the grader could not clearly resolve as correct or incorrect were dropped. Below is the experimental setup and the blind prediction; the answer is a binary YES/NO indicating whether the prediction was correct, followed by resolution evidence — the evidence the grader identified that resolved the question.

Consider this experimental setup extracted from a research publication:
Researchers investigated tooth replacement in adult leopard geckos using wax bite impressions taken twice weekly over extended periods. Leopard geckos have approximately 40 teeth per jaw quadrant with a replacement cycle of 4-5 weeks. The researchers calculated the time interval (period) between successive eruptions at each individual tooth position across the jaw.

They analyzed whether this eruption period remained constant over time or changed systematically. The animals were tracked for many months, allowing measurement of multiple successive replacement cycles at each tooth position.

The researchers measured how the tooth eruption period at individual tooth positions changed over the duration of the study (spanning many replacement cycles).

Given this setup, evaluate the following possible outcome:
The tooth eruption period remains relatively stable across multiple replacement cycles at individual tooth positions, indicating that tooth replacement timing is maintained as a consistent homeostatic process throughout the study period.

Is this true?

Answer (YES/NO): NO